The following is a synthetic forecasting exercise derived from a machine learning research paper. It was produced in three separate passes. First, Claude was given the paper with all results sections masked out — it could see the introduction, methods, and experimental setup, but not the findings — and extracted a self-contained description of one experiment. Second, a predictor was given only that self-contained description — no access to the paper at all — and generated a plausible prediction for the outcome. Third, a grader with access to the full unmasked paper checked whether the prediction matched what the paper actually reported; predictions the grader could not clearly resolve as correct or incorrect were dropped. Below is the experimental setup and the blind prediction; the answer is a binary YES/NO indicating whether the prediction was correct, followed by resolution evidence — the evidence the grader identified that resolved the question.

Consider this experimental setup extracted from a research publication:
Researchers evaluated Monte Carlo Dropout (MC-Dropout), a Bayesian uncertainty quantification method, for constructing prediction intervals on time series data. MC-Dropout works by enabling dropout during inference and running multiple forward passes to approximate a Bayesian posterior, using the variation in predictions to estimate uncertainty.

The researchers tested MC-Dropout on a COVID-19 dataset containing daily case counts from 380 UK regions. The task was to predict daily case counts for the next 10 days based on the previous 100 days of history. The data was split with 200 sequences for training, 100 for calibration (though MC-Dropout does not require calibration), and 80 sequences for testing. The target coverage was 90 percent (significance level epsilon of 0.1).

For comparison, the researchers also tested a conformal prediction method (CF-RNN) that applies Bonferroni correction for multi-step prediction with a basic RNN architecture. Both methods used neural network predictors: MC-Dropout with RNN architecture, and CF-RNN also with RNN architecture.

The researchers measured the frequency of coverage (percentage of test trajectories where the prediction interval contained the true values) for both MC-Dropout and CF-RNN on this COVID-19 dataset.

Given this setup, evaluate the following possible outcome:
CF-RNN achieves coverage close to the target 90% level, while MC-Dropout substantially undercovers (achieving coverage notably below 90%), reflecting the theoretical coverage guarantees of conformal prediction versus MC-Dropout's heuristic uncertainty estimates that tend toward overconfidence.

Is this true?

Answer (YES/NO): YES